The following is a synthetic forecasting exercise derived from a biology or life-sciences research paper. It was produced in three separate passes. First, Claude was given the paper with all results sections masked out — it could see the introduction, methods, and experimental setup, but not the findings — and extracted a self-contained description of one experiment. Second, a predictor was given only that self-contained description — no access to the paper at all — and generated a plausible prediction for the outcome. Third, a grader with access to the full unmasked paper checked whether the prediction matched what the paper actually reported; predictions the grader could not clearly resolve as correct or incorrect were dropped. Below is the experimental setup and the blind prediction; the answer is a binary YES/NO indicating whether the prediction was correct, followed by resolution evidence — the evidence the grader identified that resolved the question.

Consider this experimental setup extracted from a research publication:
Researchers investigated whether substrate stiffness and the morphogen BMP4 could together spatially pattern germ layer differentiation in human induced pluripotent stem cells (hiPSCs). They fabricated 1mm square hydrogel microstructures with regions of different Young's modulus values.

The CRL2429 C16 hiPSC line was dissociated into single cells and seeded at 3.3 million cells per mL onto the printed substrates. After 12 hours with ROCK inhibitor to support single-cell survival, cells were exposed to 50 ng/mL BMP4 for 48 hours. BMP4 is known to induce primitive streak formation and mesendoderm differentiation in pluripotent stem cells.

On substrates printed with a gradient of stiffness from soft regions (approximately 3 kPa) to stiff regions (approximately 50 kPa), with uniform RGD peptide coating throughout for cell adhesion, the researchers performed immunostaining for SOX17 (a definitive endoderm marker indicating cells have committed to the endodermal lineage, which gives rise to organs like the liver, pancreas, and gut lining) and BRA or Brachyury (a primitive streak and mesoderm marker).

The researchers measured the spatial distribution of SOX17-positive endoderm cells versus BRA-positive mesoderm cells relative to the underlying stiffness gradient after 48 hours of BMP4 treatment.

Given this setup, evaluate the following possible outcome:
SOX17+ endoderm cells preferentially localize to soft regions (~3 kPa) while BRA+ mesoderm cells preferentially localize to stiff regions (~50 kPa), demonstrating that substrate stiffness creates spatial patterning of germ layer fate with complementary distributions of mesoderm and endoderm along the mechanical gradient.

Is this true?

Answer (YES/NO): NO